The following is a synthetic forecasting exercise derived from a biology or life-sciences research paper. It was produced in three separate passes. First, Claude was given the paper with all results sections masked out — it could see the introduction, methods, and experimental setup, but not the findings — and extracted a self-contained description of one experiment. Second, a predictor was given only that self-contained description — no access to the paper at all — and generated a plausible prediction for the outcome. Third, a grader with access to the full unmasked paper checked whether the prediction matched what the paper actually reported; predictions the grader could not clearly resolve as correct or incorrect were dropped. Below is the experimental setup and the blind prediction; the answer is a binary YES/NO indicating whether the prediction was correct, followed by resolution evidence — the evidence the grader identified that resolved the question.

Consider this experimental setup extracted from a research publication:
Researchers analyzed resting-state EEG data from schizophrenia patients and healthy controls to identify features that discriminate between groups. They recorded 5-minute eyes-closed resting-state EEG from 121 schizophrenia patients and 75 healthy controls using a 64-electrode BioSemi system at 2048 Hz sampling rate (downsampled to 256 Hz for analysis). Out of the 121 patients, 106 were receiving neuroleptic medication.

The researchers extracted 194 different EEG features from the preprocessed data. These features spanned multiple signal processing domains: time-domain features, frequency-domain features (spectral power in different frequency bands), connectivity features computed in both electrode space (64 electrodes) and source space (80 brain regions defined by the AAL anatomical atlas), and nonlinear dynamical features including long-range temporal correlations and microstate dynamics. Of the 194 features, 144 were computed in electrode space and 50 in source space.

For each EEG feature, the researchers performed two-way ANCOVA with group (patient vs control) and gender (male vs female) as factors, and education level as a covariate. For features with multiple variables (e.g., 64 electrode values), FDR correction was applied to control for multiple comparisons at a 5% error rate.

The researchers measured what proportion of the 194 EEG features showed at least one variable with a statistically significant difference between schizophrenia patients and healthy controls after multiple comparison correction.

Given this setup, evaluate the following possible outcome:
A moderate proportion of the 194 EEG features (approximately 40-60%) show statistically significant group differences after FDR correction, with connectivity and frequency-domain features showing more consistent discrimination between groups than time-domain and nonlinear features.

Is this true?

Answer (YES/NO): NO